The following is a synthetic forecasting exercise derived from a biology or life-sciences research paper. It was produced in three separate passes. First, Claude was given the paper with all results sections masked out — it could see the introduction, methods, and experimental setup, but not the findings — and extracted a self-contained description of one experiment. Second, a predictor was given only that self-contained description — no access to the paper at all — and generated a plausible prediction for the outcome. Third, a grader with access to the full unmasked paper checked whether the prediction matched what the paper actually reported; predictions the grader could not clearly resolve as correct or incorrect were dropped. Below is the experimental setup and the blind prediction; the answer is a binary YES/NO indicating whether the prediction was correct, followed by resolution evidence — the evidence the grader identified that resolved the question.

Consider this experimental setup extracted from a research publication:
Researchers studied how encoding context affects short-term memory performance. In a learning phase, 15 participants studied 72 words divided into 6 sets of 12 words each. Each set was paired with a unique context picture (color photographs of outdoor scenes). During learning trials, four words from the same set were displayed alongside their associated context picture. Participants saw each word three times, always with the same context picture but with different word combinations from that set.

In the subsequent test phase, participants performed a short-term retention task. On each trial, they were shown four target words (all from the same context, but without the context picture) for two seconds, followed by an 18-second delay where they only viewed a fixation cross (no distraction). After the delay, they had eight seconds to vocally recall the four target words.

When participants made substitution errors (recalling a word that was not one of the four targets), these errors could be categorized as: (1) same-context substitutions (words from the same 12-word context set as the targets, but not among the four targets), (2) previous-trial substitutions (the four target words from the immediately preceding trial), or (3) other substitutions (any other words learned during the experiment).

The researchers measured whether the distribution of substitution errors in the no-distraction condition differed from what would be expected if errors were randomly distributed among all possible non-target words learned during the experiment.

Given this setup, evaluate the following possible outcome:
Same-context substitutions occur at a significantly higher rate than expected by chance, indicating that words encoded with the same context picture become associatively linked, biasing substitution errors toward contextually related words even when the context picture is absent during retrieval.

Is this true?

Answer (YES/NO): YES